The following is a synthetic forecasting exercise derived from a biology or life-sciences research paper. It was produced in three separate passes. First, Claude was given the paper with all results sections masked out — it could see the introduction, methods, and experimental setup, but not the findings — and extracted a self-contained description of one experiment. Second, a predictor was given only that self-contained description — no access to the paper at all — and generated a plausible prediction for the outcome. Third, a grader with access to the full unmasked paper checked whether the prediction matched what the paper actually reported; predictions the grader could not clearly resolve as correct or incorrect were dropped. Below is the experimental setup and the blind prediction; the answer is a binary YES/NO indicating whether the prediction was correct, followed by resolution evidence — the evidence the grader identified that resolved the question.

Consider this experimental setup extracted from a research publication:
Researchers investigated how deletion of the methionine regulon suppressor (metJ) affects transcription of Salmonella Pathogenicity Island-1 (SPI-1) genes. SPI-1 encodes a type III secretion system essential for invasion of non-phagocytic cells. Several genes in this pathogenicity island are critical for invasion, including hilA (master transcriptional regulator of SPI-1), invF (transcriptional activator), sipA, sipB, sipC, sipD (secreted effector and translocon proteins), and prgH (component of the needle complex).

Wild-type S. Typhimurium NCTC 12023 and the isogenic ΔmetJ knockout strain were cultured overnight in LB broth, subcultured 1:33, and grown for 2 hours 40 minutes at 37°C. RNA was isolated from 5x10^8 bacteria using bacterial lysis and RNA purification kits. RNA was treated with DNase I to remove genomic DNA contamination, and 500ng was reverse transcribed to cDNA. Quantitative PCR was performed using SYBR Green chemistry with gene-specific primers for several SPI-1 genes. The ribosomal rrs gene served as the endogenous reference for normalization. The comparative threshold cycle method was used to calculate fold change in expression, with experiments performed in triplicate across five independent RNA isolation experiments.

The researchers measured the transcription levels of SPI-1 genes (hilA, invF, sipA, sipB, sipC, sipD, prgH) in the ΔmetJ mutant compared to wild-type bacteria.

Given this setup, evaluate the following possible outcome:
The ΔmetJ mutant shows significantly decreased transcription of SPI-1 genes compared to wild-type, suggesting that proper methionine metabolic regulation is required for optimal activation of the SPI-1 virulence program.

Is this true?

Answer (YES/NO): YES